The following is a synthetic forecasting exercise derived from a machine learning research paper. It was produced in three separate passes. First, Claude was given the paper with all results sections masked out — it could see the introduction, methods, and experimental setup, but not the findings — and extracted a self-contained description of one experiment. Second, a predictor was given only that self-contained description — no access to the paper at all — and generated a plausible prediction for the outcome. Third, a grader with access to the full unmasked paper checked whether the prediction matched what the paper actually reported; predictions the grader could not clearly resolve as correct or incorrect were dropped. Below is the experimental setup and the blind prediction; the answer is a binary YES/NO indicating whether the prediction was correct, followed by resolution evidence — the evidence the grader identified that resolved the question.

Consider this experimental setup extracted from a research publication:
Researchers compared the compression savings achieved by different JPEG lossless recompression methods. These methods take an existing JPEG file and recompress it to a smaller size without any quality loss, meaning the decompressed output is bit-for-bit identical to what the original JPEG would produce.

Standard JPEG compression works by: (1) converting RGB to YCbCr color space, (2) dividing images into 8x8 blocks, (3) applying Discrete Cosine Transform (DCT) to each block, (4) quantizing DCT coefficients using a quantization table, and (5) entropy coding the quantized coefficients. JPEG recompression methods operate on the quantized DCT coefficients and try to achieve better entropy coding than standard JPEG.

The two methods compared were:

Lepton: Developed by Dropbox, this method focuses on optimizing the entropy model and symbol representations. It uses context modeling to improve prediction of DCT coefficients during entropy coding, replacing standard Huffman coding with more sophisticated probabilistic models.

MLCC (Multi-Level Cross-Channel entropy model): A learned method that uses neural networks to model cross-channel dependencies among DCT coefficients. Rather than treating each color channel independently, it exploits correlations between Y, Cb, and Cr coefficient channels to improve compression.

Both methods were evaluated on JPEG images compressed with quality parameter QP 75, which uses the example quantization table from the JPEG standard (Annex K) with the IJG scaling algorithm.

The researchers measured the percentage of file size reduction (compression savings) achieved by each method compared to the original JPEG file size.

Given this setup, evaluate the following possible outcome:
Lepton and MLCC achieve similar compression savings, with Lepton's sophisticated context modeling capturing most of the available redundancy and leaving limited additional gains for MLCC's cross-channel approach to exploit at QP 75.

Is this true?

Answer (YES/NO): NO